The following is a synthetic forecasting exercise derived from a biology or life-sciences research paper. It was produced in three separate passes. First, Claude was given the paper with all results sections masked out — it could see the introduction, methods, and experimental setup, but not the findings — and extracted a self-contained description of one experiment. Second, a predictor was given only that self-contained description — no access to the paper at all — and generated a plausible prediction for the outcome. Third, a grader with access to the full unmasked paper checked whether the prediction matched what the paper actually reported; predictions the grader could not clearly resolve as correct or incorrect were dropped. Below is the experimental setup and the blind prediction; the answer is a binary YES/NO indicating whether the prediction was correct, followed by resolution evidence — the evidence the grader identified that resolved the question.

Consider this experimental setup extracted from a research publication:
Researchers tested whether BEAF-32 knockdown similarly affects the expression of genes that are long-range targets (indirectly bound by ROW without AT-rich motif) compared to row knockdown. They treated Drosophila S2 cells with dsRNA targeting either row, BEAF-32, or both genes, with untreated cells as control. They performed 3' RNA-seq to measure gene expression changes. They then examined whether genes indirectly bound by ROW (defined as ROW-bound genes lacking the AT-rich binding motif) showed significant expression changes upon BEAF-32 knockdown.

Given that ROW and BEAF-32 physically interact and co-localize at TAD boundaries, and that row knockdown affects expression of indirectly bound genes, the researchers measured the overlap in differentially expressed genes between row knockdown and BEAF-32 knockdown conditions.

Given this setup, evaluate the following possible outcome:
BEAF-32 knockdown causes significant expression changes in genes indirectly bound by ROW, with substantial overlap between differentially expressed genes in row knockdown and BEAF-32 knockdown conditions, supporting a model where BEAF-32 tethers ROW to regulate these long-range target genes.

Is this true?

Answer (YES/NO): YES